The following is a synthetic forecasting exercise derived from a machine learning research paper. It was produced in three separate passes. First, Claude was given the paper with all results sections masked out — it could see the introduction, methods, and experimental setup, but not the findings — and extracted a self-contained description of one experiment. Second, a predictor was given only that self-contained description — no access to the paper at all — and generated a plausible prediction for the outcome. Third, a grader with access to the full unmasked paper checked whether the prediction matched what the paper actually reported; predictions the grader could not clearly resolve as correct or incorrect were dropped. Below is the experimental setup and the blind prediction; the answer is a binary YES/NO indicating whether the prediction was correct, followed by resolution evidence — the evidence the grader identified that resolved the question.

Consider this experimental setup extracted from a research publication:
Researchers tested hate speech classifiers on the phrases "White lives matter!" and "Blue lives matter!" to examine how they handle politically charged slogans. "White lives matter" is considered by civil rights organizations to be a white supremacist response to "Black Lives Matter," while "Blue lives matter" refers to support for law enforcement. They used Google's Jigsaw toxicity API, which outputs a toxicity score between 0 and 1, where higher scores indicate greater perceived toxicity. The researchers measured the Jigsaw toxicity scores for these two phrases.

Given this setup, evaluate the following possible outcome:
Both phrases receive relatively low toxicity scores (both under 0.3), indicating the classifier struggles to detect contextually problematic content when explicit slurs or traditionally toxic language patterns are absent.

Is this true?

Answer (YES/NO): YES